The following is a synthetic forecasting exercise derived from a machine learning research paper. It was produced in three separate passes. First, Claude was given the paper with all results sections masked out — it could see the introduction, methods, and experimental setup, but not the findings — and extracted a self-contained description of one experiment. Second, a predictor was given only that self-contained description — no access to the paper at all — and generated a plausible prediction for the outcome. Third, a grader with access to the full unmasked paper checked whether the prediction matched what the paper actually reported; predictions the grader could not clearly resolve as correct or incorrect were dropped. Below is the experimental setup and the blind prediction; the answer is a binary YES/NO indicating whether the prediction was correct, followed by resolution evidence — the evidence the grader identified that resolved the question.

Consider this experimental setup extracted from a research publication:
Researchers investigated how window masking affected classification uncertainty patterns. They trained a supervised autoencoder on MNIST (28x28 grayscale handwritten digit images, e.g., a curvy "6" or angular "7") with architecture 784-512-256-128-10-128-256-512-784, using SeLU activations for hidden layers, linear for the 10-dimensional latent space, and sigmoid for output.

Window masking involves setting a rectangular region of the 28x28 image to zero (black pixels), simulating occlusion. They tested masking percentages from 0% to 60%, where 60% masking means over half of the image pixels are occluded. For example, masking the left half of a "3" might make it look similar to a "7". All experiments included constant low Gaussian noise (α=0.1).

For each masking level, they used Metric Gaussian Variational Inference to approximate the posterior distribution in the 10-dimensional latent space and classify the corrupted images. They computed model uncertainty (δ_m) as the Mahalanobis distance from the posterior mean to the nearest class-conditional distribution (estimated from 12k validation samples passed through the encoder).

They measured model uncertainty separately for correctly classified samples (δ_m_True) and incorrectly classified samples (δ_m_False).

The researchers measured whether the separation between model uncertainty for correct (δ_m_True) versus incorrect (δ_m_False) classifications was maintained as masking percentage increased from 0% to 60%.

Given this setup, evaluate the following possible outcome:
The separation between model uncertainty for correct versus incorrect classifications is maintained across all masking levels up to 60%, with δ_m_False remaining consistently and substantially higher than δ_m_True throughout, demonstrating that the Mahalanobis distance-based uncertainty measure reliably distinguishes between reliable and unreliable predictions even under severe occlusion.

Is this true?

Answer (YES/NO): YES